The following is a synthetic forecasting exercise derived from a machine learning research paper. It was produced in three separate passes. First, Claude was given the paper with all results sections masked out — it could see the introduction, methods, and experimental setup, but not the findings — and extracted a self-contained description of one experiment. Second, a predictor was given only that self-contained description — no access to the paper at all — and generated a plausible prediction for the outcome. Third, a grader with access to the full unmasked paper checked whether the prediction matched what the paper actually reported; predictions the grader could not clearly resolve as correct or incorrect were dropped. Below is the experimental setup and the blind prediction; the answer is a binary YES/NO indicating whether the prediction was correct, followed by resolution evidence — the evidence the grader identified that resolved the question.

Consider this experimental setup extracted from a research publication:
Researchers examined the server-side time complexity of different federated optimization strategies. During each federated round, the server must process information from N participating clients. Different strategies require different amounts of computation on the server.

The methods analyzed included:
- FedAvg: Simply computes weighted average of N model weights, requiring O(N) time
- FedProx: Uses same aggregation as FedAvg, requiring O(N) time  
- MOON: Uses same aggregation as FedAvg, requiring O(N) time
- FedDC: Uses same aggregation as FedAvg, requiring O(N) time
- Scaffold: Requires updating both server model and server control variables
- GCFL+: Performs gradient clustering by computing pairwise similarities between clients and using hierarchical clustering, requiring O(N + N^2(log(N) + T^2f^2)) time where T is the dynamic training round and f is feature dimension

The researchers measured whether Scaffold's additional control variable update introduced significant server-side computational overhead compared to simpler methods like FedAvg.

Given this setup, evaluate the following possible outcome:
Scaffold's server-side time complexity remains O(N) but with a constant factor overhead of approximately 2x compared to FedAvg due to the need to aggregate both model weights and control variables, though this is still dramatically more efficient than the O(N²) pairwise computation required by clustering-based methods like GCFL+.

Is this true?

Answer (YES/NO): NO